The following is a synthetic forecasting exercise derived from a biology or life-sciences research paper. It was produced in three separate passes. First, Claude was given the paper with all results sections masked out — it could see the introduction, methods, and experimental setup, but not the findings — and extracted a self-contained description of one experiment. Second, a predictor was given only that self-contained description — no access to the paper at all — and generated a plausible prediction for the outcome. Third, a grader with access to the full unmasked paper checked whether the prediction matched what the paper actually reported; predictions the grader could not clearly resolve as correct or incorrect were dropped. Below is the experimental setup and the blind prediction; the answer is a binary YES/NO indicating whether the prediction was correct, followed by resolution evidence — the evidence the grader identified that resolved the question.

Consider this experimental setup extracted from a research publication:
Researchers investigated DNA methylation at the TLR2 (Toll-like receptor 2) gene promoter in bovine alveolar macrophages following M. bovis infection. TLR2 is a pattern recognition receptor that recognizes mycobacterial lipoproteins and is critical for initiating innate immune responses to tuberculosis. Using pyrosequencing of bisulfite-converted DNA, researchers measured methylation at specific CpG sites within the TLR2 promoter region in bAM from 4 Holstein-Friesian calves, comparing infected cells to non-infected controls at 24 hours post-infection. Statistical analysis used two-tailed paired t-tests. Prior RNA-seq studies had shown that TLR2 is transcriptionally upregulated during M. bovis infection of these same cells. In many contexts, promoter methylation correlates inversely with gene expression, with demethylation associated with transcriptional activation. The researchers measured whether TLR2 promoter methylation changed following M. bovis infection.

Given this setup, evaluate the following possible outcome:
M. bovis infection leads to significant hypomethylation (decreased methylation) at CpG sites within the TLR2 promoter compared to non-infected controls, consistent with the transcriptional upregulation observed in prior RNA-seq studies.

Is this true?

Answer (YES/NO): NO